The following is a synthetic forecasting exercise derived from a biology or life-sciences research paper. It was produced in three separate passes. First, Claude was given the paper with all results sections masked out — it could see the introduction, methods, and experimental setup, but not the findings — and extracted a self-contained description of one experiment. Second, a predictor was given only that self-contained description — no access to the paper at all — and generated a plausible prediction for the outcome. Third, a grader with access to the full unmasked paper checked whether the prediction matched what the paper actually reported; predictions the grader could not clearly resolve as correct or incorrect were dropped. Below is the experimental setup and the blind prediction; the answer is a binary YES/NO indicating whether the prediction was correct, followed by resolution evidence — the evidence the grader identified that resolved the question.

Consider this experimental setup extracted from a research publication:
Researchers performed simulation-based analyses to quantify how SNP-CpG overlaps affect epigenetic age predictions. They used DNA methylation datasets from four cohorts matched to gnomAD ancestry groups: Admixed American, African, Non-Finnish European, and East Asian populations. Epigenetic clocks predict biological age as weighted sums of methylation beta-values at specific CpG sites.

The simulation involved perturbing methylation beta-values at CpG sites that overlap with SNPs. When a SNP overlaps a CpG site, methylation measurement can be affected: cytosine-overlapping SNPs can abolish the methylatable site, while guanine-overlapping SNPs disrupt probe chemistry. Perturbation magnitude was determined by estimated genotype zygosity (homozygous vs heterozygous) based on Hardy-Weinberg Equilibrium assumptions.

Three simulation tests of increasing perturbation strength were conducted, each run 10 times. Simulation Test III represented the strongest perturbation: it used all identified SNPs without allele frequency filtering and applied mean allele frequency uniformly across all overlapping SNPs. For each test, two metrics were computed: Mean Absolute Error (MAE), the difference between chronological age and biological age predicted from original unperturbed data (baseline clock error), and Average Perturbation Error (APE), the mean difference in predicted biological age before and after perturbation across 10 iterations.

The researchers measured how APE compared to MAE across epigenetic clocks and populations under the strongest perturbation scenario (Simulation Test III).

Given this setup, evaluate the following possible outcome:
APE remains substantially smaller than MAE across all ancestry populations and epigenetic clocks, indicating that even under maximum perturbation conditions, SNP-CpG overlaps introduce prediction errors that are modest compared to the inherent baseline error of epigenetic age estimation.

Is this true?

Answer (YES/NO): YES